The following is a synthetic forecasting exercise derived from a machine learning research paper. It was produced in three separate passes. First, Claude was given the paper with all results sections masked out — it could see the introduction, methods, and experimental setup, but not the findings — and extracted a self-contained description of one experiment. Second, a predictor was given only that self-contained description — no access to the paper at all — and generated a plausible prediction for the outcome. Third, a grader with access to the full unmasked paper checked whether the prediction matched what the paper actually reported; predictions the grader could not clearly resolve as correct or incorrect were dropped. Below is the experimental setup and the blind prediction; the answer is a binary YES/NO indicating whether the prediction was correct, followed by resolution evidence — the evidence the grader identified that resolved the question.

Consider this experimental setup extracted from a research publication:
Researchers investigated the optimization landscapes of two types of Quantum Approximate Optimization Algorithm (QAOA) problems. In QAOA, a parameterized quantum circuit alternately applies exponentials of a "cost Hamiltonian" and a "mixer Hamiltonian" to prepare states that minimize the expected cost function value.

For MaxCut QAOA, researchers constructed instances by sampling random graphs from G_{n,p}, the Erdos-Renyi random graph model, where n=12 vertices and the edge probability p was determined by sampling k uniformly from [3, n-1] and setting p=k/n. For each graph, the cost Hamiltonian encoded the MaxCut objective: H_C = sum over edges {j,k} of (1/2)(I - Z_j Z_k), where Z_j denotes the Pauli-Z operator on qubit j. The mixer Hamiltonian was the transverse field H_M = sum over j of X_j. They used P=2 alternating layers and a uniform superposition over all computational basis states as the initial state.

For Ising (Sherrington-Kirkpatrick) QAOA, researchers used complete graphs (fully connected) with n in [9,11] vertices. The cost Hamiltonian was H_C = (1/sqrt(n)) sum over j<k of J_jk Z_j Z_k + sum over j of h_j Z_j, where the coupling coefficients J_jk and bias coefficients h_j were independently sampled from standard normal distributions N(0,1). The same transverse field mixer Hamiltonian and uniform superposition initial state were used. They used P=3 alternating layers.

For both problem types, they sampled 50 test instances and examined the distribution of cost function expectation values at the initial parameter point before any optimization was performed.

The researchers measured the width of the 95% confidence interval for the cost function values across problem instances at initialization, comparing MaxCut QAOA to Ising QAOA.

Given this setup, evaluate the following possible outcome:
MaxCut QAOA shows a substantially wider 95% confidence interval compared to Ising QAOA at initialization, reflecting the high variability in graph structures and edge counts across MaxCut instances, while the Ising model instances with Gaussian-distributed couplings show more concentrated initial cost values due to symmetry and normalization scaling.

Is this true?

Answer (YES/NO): NO